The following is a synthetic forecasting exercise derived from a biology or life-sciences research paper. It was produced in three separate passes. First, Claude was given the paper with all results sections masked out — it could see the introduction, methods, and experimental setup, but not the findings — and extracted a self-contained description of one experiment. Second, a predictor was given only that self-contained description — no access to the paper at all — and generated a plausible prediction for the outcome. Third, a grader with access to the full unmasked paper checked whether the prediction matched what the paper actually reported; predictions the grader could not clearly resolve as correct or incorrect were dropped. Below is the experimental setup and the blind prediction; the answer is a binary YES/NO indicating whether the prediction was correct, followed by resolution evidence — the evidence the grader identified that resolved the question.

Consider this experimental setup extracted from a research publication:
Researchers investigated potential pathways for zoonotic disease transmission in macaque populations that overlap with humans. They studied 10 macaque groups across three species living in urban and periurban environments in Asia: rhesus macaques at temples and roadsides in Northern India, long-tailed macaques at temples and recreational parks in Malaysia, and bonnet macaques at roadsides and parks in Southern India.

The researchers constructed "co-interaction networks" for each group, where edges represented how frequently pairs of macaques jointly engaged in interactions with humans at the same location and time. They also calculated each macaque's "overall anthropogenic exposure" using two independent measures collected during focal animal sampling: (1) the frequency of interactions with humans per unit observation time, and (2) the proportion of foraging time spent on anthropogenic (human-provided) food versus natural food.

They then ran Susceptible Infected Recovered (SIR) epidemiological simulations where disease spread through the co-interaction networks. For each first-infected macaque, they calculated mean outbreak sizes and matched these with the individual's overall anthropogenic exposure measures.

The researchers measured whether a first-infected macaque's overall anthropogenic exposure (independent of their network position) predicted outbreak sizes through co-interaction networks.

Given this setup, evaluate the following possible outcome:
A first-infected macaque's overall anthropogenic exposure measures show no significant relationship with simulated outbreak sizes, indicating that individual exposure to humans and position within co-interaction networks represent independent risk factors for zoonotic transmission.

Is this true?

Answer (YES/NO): YES